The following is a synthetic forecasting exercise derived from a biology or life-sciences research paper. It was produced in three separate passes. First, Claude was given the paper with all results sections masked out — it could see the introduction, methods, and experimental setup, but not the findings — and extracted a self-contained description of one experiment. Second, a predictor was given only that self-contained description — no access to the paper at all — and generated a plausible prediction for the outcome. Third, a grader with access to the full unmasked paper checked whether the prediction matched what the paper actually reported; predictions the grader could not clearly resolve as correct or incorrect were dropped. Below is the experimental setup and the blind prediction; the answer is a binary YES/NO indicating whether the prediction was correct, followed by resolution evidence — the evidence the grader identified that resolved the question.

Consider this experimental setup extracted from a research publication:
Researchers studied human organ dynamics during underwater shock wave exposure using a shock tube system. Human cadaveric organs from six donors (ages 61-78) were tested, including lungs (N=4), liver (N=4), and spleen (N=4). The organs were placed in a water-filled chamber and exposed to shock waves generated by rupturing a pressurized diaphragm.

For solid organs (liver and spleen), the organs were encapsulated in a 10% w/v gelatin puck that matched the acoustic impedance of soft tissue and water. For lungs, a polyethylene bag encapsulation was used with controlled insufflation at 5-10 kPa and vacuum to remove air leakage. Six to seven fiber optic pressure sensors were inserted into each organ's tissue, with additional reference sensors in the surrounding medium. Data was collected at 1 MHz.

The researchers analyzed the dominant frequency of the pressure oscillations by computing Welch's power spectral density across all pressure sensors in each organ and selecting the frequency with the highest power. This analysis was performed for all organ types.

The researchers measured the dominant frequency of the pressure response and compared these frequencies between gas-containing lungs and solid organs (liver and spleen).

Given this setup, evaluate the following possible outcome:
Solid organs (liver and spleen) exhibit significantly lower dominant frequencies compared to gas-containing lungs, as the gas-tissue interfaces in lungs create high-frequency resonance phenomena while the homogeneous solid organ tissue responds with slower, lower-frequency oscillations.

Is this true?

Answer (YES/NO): NO